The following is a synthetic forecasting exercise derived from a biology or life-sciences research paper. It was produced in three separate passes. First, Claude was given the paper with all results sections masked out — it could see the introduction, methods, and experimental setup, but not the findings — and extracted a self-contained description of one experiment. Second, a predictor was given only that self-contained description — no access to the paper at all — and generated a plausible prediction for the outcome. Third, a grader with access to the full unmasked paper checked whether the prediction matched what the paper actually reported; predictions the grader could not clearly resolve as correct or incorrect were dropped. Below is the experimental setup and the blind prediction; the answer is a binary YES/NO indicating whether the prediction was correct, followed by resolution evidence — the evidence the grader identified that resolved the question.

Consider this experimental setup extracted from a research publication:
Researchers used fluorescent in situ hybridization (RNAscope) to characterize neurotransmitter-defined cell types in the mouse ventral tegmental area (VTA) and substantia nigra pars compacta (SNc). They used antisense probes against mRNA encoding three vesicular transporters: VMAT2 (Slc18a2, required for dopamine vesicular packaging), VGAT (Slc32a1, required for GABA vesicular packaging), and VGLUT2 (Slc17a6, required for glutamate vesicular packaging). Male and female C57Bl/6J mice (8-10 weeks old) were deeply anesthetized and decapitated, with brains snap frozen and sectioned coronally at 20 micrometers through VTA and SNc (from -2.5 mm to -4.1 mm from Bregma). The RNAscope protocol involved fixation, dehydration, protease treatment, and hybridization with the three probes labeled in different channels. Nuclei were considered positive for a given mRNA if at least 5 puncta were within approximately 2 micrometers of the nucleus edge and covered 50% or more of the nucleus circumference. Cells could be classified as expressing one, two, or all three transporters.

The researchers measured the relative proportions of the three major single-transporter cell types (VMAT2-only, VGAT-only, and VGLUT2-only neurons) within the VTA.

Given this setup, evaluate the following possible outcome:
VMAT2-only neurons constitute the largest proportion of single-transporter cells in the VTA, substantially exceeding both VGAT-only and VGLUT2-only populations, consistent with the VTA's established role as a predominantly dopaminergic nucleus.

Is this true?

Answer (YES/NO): NO